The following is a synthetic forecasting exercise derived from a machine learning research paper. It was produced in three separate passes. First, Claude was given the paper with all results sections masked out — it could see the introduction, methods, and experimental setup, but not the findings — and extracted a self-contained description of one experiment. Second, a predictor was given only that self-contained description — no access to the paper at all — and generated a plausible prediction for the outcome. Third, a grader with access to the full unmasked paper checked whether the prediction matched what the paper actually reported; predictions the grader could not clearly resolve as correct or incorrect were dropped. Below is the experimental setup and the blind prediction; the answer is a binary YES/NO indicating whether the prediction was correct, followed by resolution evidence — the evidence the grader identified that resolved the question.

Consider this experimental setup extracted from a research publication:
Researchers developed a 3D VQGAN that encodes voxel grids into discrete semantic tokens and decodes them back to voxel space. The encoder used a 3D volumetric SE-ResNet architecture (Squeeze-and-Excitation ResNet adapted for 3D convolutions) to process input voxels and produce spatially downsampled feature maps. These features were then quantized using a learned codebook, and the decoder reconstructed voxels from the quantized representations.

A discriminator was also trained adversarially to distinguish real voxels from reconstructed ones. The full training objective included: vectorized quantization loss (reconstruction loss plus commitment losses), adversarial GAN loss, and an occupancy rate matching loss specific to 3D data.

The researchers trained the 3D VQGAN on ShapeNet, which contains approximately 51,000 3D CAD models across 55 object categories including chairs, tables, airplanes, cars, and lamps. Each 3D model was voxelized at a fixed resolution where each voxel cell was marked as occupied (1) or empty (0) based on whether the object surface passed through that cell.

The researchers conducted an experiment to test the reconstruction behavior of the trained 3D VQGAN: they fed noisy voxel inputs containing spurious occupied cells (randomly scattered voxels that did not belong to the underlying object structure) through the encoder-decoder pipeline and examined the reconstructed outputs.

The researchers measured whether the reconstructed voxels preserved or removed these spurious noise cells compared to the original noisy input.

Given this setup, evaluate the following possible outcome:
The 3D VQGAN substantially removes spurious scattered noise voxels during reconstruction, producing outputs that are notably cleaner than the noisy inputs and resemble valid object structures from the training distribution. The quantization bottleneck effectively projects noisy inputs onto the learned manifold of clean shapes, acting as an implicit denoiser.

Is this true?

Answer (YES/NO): YES